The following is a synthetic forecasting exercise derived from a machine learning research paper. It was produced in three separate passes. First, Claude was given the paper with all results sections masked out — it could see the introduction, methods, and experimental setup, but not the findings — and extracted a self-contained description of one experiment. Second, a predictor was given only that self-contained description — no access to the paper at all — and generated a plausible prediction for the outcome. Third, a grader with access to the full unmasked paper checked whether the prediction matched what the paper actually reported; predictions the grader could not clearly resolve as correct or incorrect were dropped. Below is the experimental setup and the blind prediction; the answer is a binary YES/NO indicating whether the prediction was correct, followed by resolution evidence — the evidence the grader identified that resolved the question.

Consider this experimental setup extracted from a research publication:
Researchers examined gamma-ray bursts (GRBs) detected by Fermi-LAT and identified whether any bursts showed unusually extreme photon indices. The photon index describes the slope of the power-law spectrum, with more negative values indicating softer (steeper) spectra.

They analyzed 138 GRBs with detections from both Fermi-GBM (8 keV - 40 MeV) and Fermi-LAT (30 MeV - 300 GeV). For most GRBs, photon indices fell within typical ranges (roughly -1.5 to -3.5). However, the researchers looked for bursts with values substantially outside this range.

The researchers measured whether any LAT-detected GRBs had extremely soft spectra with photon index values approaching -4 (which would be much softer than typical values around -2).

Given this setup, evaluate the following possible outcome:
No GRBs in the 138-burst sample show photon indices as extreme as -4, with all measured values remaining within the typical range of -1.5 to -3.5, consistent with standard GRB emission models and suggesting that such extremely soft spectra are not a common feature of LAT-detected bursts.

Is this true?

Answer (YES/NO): NO